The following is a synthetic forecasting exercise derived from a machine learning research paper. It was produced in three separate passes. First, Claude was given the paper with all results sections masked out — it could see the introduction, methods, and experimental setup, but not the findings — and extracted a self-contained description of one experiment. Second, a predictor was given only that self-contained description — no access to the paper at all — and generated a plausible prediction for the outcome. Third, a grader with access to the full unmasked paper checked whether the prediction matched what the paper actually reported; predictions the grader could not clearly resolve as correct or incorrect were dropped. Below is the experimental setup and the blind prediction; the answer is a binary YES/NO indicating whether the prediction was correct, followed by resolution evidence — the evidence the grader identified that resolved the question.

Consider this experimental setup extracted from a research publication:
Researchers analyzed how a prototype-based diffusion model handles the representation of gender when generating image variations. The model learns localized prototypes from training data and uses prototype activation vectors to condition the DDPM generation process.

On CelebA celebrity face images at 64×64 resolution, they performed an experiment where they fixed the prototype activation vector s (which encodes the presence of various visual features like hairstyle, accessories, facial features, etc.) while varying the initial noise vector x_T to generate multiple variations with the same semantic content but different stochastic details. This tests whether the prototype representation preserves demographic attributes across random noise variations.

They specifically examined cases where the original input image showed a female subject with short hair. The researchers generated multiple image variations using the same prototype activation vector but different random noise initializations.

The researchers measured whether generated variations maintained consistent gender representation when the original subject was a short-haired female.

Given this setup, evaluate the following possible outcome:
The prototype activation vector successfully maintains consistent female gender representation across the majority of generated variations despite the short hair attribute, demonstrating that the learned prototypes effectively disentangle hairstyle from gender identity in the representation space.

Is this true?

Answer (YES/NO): NO